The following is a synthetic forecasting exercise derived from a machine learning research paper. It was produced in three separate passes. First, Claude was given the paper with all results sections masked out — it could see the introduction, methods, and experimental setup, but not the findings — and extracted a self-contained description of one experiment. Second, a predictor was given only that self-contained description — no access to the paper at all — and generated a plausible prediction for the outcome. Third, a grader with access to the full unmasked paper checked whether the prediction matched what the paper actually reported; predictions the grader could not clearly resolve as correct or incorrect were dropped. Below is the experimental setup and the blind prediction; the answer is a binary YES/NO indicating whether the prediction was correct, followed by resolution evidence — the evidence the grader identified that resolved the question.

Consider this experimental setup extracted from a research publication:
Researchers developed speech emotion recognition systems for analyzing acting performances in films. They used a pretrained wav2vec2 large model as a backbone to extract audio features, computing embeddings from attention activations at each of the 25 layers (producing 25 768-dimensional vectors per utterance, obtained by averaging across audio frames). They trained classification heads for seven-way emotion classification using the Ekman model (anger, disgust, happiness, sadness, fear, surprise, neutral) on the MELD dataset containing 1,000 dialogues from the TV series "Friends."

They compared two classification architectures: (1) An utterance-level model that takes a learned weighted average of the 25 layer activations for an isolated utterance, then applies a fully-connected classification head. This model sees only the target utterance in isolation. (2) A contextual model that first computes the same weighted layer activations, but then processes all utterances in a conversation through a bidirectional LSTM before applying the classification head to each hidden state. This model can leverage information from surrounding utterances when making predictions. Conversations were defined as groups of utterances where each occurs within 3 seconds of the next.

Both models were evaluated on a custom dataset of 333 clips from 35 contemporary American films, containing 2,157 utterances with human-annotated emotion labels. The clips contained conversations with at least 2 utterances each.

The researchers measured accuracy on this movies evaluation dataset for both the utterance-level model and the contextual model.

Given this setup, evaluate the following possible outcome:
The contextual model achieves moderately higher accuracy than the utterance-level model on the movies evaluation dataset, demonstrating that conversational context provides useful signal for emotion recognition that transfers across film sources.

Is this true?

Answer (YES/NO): NO